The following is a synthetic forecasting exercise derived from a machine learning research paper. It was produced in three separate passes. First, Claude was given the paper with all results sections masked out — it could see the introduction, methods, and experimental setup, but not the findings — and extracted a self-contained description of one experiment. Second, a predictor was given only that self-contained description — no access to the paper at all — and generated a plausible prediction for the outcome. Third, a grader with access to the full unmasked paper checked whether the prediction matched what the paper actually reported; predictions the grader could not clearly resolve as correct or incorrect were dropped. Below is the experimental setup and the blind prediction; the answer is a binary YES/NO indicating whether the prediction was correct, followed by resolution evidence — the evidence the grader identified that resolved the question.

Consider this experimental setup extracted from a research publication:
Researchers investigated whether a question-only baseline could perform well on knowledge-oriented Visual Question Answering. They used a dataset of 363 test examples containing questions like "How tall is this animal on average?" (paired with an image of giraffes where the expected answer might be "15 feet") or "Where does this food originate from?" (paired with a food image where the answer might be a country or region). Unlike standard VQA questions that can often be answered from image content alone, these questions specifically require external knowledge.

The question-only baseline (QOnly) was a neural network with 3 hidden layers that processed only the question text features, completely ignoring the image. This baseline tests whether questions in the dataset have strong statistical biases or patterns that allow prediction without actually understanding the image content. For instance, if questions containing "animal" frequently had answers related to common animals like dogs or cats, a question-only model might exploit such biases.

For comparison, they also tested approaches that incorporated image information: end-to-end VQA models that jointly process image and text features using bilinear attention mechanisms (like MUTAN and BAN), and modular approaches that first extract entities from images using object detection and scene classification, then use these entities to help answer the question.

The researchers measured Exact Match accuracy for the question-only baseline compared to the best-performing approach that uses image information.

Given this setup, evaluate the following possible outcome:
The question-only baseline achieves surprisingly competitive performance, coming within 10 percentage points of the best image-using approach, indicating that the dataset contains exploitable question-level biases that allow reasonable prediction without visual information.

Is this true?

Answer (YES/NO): NO